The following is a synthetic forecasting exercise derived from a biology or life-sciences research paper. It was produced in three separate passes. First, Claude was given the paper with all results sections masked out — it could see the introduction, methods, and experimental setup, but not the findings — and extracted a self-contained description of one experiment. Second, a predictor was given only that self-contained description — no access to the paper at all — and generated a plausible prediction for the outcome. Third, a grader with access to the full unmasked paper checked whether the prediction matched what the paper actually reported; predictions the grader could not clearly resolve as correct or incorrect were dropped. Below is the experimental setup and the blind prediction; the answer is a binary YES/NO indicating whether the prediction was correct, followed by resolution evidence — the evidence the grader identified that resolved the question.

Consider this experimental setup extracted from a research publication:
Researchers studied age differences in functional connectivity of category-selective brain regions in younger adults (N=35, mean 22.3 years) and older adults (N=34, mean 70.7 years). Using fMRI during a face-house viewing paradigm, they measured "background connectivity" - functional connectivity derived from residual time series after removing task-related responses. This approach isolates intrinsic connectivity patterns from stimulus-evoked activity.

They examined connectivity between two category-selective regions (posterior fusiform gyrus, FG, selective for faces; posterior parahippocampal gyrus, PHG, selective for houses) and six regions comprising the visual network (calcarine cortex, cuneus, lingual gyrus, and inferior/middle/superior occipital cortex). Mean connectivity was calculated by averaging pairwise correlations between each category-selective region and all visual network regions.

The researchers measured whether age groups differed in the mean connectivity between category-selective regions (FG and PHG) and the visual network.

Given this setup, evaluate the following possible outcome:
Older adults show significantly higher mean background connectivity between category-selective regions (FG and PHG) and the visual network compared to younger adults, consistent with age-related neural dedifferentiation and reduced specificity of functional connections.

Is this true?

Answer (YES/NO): NO